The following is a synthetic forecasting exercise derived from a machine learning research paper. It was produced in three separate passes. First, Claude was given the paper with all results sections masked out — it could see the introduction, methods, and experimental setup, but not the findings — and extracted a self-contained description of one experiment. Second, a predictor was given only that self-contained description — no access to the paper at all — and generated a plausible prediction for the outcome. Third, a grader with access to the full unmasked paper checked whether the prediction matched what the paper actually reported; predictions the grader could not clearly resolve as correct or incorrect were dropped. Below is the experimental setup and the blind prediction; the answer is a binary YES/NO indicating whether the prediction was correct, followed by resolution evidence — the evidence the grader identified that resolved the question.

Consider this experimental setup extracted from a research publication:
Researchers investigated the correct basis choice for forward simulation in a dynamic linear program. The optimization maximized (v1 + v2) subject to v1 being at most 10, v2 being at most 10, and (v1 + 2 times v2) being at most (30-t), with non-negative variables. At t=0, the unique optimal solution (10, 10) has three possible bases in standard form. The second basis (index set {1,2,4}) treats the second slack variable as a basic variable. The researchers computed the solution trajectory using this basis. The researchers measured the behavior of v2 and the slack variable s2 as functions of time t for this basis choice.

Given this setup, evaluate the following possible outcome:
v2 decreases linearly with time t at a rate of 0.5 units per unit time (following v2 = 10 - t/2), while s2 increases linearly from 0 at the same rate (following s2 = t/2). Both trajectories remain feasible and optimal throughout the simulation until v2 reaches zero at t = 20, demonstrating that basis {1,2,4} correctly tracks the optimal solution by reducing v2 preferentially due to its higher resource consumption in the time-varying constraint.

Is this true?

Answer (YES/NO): YES